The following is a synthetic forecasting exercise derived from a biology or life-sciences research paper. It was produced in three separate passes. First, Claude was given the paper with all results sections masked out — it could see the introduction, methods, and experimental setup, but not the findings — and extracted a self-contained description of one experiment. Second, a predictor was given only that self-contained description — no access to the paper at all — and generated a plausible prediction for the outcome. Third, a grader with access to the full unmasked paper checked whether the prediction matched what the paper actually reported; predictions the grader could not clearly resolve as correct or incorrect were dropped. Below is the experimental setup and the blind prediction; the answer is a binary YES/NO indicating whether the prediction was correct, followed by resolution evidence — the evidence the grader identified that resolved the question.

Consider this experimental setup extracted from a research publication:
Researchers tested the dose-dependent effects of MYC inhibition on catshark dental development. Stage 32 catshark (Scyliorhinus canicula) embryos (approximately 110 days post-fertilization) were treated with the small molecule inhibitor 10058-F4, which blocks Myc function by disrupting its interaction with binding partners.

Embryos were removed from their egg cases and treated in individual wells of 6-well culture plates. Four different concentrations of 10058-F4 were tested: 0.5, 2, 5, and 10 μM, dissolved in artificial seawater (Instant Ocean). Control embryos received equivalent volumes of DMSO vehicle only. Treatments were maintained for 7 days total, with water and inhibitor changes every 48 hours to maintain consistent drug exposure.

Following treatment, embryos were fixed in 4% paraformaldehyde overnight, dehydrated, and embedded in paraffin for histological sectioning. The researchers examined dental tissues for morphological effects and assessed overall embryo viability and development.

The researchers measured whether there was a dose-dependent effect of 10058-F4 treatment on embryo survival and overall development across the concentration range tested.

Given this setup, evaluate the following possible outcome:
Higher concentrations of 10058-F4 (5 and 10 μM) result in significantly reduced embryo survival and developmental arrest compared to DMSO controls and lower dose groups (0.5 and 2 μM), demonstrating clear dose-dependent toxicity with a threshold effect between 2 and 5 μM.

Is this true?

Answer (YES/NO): NO